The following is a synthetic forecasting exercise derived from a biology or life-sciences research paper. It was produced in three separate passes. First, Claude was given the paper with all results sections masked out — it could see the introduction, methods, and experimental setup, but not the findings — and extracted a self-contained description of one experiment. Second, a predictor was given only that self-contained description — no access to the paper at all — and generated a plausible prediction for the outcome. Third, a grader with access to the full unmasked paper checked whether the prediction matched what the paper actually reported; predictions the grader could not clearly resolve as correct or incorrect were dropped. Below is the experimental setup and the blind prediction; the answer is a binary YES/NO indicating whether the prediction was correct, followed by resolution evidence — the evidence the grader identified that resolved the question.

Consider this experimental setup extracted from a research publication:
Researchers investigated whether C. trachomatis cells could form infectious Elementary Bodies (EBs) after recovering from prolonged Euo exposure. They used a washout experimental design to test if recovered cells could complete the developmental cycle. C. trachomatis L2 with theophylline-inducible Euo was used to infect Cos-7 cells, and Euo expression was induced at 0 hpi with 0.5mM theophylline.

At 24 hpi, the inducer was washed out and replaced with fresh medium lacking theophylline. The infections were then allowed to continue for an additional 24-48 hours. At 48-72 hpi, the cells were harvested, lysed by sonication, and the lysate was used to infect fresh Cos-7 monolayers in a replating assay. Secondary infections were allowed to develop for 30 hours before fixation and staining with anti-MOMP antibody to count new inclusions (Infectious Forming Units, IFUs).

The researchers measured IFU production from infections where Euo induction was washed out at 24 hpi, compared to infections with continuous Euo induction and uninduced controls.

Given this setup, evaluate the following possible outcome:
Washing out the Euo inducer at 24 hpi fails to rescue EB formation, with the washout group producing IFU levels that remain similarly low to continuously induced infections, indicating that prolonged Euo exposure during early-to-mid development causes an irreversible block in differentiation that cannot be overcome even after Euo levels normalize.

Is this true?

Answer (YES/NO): NO